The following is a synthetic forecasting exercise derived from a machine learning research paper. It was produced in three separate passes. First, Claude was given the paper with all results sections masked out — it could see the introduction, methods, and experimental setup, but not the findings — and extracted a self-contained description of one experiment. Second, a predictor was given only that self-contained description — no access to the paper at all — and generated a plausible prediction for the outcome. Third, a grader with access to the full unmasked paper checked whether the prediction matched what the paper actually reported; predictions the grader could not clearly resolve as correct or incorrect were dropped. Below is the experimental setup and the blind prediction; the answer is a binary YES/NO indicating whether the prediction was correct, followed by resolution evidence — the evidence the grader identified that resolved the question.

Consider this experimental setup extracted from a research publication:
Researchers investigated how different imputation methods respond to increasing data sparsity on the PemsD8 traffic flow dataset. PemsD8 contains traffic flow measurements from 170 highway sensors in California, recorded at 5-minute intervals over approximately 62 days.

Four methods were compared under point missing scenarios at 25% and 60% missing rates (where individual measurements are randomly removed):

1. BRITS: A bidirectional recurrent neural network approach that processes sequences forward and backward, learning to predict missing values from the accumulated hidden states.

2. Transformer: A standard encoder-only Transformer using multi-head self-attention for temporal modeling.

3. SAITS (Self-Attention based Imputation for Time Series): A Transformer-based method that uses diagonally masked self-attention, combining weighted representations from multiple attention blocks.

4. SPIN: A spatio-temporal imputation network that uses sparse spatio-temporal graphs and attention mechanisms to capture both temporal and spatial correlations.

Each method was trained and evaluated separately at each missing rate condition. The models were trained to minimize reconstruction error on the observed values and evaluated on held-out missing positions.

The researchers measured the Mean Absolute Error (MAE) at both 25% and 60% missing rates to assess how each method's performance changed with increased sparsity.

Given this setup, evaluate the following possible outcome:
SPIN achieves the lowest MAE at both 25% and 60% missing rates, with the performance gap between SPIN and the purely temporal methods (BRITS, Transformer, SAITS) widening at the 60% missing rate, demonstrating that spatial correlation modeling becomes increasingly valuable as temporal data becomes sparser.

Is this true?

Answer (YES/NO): NO